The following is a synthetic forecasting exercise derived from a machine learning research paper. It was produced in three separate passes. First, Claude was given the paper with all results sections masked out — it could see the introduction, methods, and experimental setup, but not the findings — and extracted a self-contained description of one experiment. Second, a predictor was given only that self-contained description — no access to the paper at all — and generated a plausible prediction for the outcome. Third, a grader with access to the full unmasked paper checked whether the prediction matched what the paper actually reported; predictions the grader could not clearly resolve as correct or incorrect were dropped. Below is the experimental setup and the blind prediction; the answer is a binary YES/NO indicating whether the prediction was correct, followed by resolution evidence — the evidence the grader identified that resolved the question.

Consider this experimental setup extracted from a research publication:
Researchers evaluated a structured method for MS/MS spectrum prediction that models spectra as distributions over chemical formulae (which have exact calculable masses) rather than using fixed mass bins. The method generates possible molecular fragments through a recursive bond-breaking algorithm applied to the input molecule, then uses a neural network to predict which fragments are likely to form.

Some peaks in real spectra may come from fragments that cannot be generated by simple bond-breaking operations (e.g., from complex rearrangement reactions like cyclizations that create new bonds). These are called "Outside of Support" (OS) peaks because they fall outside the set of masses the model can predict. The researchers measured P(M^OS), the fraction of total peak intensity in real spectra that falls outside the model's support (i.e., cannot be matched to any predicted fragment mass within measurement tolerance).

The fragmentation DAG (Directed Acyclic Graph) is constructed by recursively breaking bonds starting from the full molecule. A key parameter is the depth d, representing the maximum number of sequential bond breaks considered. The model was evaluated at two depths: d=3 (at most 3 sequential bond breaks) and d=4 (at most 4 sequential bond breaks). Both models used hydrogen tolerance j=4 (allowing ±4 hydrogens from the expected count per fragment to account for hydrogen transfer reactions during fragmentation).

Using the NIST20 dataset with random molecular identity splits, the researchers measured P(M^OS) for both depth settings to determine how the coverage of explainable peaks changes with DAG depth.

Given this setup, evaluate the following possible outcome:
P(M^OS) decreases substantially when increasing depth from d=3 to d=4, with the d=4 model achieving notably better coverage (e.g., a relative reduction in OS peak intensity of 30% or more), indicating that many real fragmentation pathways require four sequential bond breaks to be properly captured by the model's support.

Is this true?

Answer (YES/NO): YES